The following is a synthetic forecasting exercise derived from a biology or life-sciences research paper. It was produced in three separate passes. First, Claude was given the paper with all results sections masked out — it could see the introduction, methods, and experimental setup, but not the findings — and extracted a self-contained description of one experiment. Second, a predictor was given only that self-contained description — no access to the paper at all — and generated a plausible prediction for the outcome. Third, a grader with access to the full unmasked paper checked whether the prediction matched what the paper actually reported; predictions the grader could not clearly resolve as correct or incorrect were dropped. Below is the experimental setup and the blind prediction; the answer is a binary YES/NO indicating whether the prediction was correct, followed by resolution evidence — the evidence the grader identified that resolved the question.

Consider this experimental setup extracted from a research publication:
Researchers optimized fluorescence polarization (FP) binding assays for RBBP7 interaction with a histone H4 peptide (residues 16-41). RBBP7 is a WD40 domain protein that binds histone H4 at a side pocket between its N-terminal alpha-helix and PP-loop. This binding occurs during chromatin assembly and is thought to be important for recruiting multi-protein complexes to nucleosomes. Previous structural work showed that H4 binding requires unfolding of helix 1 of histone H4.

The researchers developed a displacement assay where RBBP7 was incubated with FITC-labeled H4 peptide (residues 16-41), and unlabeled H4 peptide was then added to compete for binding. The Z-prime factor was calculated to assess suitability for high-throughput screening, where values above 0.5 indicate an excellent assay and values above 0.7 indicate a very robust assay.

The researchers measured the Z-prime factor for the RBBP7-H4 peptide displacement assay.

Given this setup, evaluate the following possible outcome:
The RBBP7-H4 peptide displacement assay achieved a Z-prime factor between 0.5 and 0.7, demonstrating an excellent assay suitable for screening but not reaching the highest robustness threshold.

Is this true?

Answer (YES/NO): NO